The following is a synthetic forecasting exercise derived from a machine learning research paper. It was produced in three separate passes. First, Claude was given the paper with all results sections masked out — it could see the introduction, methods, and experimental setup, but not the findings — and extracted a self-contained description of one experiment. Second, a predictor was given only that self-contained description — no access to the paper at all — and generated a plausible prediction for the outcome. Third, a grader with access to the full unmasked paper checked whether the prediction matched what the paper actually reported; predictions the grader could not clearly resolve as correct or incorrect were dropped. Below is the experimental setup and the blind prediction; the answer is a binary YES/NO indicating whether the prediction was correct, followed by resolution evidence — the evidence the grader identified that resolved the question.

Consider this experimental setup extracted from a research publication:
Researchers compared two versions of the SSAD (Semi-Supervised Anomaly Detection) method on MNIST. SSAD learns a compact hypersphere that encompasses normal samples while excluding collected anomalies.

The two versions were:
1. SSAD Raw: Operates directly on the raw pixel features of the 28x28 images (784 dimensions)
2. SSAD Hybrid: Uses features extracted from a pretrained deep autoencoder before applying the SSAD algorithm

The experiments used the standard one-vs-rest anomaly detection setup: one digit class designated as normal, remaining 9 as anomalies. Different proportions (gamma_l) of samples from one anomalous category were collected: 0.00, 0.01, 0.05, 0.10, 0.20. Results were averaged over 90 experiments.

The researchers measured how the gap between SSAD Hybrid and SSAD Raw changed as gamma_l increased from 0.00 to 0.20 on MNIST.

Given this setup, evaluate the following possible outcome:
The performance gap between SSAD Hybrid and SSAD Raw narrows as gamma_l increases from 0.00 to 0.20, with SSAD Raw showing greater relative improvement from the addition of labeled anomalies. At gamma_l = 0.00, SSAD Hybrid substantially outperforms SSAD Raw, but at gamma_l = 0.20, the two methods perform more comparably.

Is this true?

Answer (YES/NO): NO